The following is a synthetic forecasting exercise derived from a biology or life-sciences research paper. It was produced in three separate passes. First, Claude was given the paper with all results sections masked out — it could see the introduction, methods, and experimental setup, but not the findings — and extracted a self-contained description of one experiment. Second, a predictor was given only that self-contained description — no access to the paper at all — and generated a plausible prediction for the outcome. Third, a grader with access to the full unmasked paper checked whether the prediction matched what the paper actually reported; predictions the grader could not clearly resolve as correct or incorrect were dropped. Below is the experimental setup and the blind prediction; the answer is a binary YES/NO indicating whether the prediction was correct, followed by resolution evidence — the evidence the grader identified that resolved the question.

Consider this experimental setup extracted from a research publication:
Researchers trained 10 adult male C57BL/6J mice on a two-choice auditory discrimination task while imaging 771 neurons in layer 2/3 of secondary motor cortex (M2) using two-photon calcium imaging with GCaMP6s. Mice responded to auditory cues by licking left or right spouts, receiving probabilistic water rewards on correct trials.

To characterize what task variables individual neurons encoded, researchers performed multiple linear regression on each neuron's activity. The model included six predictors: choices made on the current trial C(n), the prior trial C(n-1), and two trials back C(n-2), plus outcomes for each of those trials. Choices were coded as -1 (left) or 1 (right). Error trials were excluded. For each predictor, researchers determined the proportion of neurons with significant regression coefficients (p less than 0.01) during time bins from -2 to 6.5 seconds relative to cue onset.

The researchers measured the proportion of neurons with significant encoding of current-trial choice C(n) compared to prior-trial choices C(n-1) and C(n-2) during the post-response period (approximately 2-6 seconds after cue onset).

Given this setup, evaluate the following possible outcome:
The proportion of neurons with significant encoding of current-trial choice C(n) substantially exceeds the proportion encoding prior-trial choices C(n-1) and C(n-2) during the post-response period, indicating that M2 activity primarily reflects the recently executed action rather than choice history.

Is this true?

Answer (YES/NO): NO